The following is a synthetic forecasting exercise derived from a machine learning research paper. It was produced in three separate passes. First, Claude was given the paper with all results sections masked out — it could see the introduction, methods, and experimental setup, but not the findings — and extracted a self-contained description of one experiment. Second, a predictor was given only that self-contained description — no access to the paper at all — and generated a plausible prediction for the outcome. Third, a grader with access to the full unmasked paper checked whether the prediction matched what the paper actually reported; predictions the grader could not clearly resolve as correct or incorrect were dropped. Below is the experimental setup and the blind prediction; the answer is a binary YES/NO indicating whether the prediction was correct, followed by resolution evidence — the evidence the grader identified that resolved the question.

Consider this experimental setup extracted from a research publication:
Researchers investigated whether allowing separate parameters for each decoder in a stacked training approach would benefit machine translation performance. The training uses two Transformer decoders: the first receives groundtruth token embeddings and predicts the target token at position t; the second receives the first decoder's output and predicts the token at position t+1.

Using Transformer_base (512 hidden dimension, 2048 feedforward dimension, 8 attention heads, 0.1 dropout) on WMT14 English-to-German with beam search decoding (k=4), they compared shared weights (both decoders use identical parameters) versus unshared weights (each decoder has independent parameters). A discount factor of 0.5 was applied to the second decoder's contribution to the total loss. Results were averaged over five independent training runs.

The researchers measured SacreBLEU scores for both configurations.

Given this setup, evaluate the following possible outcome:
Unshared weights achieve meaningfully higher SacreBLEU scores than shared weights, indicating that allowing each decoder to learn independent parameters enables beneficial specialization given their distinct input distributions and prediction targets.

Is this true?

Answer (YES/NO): NO